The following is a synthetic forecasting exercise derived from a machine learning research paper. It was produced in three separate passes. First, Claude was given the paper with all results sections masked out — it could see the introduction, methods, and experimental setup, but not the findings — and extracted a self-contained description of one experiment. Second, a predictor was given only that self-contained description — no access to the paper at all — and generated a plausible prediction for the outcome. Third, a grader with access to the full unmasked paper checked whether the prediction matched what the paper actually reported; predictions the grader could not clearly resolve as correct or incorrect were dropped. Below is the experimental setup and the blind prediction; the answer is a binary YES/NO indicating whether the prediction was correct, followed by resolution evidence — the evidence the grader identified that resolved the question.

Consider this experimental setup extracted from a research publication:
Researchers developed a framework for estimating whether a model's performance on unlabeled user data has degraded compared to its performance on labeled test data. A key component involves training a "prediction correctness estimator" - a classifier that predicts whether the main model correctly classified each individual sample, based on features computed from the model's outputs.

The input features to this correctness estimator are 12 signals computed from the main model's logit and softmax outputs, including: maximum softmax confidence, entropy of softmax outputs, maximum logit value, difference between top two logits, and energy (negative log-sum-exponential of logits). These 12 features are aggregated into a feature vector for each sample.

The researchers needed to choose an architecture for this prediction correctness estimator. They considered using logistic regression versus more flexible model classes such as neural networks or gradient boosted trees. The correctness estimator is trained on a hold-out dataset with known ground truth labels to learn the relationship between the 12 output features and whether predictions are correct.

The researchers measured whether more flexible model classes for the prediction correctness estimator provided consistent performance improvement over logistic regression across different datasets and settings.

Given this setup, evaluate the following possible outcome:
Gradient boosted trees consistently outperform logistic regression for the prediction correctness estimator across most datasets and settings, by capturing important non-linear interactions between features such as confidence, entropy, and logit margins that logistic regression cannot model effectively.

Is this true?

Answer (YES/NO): NO